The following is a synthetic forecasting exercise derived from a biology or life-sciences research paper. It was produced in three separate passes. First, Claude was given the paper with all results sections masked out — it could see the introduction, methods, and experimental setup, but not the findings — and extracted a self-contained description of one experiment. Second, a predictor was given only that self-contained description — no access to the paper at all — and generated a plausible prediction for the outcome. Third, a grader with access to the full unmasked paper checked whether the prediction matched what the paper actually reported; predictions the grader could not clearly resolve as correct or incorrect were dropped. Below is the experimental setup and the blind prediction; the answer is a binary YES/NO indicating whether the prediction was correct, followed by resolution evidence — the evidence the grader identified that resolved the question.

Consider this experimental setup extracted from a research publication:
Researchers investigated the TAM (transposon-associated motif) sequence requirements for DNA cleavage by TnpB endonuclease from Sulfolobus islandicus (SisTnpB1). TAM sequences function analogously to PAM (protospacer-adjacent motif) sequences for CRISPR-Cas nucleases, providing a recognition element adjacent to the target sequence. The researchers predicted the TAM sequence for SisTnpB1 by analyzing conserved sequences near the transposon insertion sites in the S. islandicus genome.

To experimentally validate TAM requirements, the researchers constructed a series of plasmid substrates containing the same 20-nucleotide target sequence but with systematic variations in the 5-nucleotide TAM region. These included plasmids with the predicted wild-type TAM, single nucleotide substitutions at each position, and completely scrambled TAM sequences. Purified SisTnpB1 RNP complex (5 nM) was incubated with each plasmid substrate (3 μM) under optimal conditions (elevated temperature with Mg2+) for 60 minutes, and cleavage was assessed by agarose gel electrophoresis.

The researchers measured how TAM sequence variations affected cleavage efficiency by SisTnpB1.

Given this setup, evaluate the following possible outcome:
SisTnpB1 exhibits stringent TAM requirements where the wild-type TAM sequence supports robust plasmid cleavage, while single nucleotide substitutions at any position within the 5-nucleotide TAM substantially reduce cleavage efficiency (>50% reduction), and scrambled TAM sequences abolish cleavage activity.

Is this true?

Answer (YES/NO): NO